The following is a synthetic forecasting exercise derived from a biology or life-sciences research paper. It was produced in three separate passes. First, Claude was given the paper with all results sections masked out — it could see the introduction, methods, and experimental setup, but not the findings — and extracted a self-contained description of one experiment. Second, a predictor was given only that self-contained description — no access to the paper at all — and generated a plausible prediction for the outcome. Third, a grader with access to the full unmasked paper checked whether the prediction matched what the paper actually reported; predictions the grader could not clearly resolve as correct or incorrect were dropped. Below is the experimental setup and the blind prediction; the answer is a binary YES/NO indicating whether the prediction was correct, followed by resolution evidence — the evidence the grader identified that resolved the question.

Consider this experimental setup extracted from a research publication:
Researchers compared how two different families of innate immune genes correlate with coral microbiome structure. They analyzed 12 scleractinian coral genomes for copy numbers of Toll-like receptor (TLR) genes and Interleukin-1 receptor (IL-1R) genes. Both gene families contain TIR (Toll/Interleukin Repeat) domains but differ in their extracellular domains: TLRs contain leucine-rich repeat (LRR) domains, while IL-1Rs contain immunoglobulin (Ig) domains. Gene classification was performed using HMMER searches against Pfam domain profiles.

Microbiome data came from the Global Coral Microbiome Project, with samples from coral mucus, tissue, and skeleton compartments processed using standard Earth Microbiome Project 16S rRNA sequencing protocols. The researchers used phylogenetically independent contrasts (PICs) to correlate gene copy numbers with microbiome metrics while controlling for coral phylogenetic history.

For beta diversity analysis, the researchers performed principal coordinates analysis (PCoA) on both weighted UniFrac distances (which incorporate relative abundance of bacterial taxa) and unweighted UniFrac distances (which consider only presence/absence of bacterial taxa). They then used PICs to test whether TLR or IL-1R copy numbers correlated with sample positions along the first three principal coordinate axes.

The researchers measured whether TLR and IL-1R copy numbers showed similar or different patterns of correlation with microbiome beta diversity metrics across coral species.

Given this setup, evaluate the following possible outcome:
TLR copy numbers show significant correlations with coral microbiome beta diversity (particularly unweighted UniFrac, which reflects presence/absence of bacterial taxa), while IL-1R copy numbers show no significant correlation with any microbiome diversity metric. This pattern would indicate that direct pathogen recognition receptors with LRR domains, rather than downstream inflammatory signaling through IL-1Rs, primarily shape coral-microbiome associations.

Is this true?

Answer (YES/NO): NO